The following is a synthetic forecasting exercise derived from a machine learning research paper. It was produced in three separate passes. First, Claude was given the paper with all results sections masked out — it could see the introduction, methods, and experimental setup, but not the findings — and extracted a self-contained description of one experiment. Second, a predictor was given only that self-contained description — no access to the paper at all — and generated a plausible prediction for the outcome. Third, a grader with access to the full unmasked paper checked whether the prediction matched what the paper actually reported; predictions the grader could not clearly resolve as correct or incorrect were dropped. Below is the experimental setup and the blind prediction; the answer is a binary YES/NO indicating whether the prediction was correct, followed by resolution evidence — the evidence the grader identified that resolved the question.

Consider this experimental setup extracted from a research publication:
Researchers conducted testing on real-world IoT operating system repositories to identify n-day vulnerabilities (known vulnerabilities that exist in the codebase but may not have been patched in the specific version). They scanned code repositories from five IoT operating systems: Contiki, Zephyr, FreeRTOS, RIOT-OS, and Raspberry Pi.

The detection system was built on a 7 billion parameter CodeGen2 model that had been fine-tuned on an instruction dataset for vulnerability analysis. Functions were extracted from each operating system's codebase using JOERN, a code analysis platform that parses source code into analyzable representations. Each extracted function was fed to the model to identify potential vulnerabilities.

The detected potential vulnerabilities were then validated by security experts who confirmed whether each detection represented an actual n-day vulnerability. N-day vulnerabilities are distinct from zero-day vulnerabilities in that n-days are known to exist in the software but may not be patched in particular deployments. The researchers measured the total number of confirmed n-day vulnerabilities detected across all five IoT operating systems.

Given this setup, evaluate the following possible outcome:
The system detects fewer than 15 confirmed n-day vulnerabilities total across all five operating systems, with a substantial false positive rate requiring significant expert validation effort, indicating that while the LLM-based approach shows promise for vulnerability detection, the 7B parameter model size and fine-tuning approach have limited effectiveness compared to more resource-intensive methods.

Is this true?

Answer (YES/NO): NO